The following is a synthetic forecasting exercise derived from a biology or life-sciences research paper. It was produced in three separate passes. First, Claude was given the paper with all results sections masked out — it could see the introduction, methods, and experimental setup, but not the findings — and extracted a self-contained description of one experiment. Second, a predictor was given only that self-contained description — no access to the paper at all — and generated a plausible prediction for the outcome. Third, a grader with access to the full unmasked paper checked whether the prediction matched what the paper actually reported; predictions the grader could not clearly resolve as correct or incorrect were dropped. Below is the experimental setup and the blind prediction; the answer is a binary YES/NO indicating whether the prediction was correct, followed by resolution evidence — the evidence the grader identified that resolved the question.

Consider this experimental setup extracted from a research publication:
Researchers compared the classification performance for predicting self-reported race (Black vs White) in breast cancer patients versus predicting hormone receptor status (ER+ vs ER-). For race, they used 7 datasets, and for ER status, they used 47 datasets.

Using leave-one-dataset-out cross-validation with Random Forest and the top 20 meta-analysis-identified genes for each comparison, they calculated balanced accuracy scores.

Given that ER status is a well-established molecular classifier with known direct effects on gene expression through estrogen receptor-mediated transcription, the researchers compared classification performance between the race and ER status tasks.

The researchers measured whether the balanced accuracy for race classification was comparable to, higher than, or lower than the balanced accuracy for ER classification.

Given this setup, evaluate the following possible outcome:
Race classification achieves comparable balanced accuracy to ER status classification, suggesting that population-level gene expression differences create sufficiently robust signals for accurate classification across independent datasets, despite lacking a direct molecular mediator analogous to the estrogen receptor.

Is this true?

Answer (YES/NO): NO